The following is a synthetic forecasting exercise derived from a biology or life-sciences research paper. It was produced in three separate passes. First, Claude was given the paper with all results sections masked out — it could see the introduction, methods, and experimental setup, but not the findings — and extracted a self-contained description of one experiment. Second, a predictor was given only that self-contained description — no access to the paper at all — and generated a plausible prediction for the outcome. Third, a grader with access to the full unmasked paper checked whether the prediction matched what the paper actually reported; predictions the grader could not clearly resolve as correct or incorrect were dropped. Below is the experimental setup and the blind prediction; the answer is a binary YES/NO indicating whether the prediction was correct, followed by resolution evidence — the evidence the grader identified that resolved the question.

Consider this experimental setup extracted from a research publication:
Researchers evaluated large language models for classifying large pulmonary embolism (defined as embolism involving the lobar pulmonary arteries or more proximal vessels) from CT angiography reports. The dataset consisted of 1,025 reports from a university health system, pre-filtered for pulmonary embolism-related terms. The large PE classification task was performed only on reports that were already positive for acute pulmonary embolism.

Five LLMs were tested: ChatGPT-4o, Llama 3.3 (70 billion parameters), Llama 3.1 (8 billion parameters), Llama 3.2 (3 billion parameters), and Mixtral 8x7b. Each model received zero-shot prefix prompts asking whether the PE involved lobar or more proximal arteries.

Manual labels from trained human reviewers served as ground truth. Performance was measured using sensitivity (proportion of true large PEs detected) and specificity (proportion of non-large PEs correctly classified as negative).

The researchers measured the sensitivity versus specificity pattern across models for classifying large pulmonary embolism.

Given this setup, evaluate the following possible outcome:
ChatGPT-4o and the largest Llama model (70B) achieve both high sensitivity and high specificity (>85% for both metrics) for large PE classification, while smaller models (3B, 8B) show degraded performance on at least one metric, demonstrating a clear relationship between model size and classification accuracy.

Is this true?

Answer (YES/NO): NO